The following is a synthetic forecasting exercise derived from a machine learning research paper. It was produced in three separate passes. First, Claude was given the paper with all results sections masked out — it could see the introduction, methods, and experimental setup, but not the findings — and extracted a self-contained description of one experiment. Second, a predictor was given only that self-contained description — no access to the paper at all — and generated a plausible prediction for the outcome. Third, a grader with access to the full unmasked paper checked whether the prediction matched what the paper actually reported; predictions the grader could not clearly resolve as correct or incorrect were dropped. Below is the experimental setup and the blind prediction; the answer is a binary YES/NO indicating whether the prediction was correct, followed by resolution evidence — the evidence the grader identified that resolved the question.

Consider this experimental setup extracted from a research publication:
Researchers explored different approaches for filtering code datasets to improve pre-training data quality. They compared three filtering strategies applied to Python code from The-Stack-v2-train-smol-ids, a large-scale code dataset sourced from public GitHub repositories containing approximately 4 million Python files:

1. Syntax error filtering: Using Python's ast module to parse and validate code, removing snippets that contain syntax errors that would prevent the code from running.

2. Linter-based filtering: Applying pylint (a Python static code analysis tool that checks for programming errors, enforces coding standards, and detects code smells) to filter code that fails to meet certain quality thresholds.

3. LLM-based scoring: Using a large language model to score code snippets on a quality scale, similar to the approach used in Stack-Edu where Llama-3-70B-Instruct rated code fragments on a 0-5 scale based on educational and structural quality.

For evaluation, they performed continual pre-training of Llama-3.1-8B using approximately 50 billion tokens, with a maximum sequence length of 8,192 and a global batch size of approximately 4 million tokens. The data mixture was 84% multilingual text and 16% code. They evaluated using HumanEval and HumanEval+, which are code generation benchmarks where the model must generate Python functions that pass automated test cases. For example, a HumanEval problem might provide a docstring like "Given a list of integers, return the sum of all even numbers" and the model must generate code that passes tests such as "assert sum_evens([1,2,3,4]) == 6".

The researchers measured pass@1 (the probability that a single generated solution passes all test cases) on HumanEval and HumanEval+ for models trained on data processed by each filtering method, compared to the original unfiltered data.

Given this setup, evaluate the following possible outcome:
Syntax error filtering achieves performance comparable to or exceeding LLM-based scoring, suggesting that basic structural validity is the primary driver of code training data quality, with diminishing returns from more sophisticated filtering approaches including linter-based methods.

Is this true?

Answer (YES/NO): NO